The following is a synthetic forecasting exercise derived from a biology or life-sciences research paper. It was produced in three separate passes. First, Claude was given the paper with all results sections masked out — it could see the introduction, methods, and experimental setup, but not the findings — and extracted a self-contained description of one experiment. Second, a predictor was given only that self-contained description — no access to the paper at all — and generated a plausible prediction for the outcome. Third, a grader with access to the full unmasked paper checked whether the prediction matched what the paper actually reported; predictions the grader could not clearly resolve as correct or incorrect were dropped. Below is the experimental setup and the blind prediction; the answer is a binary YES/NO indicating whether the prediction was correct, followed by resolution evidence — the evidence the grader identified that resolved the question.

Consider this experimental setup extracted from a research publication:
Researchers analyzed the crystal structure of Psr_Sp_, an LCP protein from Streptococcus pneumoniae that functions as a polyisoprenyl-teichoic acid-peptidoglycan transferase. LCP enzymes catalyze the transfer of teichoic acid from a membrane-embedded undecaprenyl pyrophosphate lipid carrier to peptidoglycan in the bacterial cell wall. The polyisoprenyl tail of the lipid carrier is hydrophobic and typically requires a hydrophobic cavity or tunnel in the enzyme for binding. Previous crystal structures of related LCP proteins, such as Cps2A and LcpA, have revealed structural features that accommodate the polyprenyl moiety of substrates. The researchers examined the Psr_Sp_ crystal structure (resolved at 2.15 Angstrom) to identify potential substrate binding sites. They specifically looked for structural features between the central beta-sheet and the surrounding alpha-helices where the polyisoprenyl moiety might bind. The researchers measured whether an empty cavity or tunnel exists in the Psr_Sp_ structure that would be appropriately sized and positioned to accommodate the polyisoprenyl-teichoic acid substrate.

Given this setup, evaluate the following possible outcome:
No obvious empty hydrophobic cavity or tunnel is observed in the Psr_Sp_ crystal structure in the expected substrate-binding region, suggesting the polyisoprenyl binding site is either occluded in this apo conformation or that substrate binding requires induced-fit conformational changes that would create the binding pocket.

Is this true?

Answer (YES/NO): NO